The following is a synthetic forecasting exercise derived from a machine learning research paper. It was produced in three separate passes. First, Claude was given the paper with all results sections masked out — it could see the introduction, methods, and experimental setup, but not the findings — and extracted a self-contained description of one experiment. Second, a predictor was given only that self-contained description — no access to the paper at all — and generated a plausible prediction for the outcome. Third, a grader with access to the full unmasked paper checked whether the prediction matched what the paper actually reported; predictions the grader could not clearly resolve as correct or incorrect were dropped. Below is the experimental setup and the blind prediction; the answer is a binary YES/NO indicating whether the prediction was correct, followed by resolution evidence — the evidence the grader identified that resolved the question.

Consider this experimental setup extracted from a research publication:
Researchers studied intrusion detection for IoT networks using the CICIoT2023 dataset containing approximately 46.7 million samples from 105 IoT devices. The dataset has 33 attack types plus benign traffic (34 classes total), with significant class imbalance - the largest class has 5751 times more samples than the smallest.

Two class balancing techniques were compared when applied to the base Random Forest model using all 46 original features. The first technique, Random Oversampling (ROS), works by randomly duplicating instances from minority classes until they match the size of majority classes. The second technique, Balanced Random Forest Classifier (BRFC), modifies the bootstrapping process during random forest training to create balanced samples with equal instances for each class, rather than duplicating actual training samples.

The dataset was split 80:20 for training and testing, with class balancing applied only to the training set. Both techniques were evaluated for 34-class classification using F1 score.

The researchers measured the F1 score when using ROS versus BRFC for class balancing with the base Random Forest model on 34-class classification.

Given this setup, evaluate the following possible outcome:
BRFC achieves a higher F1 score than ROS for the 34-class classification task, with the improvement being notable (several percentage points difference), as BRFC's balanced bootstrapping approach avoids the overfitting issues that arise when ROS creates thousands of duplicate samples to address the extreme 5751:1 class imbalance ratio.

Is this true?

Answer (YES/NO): NO